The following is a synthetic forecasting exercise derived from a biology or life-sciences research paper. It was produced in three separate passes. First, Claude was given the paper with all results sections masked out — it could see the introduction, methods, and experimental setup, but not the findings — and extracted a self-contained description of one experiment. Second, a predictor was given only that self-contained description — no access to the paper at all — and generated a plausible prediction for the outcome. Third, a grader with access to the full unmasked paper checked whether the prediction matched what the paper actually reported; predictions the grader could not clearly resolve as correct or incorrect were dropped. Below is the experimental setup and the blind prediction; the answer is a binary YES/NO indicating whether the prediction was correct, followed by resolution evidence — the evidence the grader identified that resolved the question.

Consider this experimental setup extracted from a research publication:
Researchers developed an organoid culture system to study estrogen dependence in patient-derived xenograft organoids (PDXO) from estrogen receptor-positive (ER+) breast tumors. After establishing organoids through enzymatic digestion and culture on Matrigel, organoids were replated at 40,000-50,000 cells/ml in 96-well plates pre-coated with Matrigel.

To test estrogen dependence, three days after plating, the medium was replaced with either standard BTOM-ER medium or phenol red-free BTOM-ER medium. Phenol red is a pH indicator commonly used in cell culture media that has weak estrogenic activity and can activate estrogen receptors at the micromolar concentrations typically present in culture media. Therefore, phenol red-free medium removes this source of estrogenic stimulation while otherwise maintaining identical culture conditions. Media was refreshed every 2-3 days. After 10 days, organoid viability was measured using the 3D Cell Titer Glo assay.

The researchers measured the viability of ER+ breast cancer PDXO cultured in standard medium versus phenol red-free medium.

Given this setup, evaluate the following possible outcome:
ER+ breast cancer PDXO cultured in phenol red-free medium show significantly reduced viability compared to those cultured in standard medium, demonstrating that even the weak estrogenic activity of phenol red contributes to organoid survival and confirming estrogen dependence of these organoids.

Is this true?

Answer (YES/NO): YES